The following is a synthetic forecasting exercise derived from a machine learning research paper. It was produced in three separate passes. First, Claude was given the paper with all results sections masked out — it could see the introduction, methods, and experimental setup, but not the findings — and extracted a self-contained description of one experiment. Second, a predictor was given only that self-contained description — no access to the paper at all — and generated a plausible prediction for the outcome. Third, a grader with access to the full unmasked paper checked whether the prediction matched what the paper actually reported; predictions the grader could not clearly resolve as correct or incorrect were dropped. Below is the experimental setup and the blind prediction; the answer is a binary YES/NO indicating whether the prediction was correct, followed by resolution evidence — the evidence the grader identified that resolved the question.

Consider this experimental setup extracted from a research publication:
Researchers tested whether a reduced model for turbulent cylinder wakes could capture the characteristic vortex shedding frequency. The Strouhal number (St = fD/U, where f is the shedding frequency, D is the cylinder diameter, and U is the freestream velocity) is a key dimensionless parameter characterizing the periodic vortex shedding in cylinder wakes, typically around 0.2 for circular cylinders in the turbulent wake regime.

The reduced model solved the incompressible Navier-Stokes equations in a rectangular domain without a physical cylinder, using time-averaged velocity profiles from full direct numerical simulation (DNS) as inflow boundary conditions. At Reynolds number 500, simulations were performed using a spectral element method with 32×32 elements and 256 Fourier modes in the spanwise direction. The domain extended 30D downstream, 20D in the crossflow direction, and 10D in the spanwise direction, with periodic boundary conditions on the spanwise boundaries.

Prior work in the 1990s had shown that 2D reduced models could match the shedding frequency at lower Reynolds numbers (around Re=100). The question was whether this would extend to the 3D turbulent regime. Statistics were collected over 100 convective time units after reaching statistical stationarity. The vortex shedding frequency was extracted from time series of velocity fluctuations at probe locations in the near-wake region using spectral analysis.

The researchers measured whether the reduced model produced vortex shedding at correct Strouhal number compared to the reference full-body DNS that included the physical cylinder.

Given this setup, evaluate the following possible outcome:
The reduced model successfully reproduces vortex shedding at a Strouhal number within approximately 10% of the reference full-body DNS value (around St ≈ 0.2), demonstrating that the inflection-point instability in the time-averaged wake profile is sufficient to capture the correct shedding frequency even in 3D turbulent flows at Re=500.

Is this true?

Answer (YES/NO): YES